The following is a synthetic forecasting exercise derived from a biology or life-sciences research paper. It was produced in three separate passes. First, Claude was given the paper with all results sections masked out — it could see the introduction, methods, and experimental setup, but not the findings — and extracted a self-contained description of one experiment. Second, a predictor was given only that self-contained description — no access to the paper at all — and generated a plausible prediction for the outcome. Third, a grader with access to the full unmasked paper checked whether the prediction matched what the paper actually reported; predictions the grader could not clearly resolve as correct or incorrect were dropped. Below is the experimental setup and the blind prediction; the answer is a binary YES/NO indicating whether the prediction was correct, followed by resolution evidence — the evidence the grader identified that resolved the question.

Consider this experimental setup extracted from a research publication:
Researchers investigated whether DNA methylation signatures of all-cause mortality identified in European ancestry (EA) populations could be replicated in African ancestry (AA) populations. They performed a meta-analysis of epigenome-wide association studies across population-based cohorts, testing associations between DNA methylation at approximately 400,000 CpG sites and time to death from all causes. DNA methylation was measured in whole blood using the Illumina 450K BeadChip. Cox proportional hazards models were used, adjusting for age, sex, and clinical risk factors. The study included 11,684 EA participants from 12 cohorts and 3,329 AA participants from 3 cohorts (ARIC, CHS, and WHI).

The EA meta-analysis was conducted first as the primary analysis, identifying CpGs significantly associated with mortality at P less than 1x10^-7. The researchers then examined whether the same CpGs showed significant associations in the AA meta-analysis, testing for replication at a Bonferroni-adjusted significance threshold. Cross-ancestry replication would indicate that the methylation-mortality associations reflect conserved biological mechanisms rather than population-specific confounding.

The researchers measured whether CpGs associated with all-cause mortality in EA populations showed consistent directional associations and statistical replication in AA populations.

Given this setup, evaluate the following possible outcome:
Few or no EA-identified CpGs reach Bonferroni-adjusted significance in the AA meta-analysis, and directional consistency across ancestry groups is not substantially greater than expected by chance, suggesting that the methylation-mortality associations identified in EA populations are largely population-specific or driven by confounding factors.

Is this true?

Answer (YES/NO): NO